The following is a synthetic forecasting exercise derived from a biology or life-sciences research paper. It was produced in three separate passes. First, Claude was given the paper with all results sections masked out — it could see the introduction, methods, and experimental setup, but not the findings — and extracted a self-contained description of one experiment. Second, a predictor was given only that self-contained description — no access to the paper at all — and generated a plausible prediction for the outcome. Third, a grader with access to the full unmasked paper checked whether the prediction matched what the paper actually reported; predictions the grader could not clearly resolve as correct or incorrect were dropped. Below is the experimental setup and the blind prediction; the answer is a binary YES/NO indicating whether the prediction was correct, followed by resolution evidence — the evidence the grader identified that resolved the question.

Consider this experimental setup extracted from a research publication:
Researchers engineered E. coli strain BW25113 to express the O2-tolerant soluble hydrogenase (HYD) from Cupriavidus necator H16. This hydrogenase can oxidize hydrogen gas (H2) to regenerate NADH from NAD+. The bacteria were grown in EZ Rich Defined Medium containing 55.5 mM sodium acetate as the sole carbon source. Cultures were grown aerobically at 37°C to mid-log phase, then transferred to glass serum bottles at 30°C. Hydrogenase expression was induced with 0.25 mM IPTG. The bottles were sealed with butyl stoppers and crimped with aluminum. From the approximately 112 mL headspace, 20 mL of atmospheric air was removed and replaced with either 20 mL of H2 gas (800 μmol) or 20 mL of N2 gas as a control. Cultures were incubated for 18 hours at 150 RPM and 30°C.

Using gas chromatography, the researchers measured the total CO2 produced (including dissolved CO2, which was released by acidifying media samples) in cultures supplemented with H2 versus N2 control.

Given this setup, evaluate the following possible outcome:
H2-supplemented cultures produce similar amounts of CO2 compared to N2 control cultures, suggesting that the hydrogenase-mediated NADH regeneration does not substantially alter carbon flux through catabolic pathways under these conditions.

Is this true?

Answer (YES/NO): NO